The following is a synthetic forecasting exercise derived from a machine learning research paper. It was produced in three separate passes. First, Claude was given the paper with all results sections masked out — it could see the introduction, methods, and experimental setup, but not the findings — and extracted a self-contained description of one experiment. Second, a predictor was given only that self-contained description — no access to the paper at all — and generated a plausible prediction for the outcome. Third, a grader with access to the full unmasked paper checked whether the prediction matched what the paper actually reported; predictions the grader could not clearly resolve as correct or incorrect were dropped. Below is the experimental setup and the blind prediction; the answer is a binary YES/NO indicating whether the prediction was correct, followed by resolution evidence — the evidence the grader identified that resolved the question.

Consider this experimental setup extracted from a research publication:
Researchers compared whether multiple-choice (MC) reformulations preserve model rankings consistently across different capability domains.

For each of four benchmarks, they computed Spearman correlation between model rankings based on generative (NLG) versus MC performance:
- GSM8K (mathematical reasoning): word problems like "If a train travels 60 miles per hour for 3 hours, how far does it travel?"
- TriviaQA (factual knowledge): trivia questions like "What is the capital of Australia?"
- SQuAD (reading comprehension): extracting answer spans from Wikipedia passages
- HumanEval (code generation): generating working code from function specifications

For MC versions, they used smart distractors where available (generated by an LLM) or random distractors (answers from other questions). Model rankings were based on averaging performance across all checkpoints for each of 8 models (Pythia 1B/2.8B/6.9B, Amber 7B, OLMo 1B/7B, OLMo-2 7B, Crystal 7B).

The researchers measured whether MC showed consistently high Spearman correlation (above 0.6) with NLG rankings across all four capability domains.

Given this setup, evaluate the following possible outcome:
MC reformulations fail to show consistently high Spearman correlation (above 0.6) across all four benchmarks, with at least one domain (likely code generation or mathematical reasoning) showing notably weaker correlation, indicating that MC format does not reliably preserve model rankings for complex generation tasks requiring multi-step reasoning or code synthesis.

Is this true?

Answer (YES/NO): NO